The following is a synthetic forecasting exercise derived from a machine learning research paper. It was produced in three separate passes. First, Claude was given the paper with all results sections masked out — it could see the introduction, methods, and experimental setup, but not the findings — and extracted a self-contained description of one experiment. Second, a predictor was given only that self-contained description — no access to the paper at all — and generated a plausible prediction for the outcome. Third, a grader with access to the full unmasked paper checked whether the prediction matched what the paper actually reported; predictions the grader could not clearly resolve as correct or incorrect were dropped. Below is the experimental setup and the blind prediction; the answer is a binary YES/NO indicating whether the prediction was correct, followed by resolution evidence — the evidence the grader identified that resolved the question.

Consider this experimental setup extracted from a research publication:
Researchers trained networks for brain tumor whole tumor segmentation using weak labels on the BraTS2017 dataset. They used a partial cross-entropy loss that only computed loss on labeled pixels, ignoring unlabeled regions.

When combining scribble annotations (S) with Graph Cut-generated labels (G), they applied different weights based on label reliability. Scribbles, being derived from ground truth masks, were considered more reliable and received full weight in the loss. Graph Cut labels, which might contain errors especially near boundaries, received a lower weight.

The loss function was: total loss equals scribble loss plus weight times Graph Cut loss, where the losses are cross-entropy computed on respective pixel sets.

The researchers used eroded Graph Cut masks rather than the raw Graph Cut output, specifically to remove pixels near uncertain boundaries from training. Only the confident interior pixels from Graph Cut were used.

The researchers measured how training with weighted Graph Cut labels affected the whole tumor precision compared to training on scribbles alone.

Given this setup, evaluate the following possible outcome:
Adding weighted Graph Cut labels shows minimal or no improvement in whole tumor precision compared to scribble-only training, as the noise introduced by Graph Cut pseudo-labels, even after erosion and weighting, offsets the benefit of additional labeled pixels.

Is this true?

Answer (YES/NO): NO